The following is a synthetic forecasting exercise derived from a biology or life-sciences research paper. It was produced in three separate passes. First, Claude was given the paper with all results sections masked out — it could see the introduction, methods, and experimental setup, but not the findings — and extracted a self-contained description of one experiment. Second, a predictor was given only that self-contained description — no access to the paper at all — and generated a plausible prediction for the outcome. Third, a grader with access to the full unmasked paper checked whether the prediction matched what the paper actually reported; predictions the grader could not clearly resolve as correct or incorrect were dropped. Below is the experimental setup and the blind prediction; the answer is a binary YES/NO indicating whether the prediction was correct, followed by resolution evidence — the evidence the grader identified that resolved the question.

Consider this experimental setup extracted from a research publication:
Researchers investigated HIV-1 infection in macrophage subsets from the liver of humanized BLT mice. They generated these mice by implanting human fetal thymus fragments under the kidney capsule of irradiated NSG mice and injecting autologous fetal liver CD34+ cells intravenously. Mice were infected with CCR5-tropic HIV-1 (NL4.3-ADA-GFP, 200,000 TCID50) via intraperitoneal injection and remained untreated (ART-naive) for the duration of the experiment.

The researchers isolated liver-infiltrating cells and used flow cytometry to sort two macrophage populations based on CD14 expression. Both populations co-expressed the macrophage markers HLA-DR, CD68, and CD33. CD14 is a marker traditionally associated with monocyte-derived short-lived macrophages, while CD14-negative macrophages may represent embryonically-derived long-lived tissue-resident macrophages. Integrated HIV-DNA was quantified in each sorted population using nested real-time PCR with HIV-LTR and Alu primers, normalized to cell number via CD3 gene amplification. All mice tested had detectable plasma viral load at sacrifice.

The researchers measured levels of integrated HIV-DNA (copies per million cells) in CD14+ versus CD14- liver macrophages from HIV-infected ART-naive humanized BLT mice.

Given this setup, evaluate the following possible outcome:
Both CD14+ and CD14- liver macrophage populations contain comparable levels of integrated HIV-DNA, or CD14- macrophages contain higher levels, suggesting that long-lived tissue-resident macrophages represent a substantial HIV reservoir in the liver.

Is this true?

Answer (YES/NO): YES